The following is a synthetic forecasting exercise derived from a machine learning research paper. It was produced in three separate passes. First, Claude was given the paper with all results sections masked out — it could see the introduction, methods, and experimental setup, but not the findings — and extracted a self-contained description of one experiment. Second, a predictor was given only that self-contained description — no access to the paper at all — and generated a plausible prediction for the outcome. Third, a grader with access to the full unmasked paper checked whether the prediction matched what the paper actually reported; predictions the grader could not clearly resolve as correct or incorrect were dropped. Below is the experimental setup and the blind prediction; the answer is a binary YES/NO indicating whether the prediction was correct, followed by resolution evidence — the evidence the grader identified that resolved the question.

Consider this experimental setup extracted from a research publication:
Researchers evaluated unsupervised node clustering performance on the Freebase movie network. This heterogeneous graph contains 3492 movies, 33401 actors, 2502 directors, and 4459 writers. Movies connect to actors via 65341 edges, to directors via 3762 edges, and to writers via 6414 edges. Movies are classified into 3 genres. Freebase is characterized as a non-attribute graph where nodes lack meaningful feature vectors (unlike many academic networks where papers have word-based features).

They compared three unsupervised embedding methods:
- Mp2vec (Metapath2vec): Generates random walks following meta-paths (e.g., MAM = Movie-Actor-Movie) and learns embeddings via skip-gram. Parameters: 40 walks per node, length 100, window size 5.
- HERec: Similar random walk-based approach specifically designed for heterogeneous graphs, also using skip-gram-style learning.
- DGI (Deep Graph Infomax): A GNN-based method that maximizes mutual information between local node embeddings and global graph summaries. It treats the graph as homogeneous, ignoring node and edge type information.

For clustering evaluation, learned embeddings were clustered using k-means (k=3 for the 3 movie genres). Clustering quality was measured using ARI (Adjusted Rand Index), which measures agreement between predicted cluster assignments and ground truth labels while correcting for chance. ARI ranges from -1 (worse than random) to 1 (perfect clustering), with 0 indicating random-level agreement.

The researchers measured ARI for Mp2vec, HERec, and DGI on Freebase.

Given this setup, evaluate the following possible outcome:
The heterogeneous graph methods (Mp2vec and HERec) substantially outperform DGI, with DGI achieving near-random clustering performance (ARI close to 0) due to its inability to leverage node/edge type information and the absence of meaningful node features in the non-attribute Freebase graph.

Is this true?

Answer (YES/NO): NO